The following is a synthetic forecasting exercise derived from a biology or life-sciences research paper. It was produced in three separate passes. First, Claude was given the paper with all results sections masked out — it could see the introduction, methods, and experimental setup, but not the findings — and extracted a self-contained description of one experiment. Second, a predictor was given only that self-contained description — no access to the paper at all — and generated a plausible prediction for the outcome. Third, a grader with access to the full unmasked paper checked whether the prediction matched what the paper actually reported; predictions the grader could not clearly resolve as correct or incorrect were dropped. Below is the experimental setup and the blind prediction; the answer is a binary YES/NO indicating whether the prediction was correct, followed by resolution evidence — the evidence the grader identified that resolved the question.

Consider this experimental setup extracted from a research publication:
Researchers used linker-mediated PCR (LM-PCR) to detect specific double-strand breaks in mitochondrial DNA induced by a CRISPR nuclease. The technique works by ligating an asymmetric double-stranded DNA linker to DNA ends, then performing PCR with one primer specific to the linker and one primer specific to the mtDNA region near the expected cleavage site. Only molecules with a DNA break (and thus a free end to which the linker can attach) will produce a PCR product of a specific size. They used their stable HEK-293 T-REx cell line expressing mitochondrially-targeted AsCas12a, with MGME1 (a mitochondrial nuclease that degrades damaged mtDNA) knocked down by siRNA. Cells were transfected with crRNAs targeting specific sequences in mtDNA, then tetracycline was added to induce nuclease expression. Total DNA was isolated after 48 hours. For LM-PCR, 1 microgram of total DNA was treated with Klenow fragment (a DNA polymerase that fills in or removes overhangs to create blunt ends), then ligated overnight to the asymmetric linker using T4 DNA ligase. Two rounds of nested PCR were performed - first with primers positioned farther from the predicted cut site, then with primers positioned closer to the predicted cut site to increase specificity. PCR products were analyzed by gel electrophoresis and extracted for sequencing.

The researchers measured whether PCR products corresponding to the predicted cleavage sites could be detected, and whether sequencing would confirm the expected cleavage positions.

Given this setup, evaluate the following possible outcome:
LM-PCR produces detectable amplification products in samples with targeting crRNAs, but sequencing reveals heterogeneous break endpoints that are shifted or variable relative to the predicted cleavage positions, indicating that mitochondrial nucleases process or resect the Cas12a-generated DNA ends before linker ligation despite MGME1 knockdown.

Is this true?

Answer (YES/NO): NO